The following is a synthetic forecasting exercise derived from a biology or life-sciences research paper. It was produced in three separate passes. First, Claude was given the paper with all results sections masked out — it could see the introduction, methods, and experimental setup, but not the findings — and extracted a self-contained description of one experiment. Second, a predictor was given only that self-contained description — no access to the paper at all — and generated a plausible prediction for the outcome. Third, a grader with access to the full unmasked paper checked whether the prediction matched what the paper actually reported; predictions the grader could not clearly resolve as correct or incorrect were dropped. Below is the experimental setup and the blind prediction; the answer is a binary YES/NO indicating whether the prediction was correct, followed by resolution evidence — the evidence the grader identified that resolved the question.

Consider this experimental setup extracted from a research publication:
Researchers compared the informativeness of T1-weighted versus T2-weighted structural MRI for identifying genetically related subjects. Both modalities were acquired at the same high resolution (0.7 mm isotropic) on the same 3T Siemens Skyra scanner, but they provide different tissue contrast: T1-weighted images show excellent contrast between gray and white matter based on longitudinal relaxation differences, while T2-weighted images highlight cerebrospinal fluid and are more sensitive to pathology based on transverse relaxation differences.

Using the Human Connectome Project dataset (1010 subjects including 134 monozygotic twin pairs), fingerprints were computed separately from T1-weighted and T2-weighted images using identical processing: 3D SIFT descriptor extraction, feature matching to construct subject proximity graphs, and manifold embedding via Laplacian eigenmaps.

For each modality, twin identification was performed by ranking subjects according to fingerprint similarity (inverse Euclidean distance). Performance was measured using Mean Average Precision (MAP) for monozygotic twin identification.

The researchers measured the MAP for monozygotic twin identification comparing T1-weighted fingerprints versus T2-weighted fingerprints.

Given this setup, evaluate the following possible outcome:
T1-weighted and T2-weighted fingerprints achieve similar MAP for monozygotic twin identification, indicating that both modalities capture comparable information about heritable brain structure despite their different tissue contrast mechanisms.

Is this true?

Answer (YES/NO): YES